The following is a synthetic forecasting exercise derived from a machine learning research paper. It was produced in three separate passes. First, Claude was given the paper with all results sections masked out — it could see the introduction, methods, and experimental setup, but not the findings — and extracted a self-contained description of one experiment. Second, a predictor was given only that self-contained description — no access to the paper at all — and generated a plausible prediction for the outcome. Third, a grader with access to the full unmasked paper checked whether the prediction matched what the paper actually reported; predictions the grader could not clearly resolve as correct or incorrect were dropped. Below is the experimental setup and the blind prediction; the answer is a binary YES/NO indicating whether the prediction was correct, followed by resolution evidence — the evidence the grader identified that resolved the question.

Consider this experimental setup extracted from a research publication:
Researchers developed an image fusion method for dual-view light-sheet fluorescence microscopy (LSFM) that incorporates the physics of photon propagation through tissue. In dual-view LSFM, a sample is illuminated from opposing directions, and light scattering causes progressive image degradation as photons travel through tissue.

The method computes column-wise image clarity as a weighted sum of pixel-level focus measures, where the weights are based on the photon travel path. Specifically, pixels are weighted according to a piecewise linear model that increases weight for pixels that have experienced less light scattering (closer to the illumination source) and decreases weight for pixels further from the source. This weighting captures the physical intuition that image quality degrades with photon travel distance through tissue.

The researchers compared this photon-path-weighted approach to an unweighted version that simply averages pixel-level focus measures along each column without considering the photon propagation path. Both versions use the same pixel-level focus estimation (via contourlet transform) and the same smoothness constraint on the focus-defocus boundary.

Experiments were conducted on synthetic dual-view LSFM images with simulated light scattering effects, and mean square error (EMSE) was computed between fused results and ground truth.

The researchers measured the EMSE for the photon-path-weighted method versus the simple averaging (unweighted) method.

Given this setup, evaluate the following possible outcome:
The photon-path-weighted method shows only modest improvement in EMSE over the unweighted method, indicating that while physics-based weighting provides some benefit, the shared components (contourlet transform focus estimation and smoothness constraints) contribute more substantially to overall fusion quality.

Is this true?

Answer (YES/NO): YES